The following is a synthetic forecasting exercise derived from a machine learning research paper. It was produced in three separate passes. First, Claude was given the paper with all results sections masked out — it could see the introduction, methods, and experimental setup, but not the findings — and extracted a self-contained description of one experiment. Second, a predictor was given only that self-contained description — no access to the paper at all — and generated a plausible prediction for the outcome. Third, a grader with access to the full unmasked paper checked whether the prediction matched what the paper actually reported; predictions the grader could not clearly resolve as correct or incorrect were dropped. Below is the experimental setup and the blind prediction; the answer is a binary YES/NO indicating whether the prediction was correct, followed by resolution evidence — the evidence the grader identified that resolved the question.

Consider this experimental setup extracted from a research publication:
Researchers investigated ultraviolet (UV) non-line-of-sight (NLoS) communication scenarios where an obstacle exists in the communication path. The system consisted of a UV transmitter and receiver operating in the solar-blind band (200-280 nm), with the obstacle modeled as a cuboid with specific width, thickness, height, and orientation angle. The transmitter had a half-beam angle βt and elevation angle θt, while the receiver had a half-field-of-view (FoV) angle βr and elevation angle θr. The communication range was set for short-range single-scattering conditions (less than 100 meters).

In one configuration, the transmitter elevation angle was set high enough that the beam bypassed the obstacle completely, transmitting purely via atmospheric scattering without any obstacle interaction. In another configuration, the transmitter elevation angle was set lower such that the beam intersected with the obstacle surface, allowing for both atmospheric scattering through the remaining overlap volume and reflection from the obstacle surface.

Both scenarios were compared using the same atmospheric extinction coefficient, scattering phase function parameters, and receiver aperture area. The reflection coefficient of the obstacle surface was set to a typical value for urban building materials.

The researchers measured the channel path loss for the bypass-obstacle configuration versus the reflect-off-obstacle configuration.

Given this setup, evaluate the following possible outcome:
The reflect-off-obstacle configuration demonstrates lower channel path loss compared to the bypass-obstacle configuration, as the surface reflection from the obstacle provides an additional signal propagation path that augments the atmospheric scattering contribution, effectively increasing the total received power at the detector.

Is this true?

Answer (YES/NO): YES